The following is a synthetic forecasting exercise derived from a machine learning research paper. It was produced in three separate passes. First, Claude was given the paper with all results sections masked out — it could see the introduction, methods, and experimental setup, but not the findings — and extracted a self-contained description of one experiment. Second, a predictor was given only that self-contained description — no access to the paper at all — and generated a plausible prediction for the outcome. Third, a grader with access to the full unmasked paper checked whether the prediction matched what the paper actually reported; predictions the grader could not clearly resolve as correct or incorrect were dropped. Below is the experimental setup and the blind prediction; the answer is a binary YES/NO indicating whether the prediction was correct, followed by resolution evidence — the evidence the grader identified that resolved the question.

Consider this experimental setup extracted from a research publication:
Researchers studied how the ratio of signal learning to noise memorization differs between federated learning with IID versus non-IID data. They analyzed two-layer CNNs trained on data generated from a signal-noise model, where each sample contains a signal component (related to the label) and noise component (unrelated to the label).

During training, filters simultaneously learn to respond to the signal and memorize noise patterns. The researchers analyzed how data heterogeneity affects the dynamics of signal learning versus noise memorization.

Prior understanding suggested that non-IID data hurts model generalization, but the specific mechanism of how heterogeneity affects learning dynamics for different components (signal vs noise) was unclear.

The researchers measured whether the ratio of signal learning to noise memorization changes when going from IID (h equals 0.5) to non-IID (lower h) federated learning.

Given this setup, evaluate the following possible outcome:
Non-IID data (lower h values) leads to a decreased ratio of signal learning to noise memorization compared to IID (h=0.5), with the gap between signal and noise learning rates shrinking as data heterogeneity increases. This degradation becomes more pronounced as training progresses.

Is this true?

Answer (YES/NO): NO